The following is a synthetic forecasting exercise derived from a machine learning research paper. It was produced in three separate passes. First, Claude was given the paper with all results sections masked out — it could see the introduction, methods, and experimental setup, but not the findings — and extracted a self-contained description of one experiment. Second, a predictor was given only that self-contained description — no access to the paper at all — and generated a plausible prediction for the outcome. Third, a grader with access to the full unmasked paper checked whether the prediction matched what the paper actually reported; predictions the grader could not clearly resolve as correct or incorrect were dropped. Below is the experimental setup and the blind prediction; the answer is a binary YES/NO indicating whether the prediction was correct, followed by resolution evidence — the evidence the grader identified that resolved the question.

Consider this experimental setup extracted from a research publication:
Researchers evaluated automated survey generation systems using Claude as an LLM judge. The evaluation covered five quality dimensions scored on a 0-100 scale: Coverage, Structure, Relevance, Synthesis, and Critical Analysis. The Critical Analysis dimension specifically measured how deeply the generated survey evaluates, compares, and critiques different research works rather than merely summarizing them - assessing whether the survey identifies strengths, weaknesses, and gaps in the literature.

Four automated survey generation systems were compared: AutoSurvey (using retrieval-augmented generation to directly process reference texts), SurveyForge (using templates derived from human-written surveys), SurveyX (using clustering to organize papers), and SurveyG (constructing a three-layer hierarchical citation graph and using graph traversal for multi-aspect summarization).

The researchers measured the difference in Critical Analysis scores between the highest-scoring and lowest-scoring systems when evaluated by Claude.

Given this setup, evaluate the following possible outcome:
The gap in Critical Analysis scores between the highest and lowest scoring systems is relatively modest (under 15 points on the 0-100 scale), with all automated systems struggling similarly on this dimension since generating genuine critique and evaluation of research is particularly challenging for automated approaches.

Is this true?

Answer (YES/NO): NO